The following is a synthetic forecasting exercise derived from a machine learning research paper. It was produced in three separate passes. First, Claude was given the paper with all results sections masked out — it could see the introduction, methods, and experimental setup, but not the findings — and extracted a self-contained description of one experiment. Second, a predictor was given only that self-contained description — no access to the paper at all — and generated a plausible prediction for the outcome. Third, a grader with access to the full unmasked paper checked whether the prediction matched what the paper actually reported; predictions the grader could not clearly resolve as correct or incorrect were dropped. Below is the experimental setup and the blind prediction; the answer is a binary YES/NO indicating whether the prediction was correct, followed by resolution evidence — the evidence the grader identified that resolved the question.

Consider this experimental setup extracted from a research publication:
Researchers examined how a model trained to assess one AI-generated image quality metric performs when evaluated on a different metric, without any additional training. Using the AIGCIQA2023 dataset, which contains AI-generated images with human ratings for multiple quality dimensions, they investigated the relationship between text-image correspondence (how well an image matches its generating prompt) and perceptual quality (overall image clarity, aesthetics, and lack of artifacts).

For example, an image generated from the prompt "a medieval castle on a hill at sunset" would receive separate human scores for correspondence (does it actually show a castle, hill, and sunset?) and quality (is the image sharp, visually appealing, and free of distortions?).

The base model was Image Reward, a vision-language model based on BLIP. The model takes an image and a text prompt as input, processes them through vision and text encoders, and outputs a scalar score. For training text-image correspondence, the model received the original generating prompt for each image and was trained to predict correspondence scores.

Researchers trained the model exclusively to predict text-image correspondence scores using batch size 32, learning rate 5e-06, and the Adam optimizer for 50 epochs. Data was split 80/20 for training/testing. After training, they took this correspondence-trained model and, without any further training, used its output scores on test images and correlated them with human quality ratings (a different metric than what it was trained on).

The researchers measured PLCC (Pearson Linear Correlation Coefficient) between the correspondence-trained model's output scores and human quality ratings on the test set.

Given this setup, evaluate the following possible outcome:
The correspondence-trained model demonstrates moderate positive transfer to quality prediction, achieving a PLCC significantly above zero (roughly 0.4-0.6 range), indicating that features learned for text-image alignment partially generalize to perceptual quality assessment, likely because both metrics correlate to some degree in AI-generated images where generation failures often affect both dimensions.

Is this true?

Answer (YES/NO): YES